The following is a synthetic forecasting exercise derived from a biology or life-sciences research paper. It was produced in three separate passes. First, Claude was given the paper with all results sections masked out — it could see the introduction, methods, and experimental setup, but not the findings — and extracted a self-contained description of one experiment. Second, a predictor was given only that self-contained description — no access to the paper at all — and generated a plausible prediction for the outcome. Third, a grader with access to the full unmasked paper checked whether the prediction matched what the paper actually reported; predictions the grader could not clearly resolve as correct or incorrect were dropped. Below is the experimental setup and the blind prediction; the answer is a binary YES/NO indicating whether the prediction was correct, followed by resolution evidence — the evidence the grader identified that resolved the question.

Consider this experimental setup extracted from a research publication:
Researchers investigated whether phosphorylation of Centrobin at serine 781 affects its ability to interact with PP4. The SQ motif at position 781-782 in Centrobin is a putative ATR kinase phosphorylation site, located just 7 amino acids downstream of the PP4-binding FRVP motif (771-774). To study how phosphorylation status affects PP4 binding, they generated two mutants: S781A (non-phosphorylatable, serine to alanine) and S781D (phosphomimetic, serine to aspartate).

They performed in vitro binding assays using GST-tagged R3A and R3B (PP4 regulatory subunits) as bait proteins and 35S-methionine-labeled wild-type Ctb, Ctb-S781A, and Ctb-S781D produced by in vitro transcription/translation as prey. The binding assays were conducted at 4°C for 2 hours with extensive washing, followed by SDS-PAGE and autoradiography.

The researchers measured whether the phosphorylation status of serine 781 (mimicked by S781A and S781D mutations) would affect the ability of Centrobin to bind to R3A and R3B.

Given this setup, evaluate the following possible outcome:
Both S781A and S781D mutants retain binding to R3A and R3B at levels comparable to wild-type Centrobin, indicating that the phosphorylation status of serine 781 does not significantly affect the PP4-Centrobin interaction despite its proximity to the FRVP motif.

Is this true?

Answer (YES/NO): YES